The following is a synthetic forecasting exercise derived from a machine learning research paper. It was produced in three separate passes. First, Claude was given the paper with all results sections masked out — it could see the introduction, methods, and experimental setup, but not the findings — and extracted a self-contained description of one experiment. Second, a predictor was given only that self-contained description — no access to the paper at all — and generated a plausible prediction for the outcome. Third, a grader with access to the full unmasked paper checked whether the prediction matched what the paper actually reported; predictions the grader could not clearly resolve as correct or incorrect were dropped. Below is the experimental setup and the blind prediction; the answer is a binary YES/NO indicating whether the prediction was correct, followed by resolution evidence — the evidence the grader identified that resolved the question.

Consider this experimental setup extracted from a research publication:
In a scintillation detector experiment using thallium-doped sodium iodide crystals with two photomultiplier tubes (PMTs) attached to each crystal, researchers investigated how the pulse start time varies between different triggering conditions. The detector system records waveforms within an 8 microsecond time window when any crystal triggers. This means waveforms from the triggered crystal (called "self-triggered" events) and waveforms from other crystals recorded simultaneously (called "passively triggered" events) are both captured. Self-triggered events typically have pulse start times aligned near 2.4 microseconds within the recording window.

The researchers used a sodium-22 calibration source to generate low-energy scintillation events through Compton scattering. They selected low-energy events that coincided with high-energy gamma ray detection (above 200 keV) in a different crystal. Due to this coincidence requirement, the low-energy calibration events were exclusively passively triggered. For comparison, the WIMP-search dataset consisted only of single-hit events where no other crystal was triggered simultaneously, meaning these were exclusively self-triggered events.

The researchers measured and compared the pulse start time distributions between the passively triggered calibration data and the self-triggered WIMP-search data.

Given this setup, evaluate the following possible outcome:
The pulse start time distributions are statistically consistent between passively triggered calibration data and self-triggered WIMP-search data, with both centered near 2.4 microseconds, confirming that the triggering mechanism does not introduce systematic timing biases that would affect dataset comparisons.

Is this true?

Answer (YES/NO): NO